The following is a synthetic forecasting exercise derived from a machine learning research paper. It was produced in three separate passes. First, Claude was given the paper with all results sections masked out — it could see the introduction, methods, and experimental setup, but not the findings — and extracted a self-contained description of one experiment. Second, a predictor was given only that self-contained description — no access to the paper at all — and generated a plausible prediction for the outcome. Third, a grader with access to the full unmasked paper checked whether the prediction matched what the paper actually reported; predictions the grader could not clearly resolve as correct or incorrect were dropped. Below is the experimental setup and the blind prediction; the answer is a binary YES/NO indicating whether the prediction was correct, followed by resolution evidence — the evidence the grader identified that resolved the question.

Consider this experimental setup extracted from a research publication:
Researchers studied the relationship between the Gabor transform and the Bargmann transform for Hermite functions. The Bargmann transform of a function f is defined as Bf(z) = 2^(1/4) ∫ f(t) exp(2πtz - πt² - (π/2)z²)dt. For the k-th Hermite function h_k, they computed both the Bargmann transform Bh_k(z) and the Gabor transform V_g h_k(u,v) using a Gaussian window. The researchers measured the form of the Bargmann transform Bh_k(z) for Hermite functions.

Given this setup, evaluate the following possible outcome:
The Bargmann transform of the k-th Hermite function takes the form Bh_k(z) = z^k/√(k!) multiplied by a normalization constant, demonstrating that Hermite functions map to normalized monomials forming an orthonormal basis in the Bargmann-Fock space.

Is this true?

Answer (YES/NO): YES